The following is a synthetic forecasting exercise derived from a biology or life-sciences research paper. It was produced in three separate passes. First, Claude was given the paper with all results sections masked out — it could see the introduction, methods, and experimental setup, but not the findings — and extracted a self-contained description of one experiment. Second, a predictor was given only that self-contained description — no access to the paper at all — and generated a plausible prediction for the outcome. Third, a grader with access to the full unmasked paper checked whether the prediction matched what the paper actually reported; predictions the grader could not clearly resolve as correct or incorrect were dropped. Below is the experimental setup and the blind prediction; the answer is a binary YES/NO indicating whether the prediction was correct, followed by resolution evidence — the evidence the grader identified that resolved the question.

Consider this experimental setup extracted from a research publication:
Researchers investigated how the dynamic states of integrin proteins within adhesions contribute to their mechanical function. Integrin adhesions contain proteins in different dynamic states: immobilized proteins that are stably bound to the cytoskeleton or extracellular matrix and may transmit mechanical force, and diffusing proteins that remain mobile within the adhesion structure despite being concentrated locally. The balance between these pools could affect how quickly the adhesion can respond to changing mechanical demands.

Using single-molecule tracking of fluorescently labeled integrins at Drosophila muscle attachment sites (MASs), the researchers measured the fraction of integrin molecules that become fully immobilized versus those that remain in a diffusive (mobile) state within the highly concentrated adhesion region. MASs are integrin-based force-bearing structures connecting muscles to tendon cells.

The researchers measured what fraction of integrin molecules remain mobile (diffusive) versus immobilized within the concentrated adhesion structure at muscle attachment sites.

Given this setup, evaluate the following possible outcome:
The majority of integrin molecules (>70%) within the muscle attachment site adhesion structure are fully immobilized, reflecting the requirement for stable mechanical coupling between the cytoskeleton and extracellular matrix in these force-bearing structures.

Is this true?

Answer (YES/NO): NO